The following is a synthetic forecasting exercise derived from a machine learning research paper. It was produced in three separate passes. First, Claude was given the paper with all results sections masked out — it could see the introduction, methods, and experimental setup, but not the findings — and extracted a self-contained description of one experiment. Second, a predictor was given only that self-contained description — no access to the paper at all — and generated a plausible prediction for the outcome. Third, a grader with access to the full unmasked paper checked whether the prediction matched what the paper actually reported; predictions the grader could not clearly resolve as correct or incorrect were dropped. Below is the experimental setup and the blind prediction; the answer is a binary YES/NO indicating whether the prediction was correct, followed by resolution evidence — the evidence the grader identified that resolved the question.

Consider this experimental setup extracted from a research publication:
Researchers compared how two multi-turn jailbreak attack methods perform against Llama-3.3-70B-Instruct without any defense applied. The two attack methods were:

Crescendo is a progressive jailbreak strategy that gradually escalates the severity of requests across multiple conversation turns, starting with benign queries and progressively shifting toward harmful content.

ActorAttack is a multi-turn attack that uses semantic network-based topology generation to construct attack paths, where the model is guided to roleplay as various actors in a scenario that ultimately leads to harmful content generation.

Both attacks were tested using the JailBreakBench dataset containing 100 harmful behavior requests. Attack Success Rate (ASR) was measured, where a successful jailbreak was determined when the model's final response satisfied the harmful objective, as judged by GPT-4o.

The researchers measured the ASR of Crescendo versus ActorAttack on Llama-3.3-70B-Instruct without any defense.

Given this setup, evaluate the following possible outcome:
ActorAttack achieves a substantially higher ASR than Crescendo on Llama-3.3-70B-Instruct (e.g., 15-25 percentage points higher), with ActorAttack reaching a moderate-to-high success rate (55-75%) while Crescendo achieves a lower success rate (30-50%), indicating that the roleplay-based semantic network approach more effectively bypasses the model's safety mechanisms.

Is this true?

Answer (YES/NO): NO